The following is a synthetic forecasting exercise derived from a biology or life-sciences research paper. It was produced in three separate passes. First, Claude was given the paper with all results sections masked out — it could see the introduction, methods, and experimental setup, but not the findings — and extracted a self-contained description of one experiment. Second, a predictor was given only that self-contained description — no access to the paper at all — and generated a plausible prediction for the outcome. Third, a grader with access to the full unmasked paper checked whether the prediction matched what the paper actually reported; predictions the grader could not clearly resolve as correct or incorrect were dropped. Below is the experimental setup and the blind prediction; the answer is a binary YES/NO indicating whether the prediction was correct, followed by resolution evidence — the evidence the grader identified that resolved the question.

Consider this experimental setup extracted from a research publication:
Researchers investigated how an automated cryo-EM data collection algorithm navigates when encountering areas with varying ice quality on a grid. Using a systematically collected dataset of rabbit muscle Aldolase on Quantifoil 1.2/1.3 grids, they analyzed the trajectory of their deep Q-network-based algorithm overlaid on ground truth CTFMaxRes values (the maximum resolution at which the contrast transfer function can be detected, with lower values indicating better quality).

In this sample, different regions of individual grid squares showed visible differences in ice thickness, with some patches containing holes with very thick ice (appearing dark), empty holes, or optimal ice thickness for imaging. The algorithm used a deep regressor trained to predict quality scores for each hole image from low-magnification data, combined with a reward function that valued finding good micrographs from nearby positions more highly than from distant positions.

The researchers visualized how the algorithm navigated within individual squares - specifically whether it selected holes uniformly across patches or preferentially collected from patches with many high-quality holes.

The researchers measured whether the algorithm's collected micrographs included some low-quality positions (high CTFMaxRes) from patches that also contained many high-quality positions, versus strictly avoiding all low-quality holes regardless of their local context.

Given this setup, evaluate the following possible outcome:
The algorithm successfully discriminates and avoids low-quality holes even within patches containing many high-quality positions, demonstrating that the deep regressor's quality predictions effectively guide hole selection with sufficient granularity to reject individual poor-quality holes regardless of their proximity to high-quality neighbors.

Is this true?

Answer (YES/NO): NO